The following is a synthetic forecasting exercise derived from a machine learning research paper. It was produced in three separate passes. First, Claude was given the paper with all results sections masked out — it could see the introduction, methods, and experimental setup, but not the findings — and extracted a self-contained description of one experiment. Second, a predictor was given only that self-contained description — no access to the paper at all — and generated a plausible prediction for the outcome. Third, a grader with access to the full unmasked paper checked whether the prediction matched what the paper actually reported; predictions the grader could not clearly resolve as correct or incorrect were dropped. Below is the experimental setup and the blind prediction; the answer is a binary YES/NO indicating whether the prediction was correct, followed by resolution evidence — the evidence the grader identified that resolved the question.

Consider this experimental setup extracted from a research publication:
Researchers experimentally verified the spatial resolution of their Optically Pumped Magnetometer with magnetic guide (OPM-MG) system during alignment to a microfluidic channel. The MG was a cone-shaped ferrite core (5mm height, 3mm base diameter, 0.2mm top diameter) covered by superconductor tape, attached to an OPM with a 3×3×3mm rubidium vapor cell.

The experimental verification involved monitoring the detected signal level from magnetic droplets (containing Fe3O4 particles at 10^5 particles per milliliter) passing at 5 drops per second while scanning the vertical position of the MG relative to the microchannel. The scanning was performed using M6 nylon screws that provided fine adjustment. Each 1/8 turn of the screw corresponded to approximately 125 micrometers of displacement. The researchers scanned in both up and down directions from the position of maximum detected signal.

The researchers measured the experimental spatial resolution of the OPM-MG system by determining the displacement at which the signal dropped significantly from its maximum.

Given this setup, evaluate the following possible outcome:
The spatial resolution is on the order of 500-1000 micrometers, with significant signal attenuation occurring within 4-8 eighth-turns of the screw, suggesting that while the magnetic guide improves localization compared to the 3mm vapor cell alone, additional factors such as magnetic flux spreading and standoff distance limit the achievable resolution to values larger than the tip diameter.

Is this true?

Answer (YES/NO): NO